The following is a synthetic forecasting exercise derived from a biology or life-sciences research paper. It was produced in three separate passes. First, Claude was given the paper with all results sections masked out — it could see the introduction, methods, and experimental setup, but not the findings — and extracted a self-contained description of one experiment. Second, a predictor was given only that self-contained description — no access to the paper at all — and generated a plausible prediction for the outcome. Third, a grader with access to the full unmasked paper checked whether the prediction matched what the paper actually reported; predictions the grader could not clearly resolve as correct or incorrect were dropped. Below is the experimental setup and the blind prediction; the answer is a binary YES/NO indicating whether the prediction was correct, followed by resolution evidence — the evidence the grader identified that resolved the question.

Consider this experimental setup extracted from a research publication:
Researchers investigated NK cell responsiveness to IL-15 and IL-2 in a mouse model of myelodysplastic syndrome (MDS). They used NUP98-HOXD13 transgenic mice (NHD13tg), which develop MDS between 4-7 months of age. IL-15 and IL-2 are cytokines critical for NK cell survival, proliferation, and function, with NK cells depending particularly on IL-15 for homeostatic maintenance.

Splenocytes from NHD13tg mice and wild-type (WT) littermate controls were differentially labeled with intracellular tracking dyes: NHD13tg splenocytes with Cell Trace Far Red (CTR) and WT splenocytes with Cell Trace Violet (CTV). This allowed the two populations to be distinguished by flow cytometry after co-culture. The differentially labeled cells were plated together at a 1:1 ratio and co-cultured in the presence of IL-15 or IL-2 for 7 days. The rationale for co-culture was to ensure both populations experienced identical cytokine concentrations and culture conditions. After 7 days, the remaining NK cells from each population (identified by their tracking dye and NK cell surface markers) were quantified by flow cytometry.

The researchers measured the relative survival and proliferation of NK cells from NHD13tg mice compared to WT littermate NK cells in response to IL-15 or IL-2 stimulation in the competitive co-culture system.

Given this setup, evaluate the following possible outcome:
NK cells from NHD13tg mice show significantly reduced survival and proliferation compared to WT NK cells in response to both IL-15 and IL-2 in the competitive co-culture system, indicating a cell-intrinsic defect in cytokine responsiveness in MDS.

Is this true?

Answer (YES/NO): YES